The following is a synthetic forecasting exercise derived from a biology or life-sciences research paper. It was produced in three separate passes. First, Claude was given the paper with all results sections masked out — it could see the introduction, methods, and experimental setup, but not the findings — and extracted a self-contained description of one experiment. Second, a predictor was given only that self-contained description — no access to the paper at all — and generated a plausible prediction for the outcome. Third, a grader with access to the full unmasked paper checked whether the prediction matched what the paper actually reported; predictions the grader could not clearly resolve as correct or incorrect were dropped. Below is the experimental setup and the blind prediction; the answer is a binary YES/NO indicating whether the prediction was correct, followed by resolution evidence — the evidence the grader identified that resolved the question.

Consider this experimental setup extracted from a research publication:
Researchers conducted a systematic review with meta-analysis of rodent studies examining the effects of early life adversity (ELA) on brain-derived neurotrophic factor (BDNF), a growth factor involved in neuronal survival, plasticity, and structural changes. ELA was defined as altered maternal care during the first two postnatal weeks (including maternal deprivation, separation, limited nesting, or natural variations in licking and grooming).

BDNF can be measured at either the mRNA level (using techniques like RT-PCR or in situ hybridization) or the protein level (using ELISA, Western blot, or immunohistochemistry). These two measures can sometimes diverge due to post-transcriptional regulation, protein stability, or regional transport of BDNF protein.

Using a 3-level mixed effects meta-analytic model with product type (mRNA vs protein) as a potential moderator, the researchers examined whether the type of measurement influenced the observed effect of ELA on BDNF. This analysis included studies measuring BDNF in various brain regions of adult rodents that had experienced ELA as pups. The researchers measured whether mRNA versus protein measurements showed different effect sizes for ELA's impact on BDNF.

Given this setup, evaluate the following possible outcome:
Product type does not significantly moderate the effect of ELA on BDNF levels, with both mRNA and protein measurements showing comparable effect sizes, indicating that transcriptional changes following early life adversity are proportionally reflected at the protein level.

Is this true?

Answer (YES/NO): YES